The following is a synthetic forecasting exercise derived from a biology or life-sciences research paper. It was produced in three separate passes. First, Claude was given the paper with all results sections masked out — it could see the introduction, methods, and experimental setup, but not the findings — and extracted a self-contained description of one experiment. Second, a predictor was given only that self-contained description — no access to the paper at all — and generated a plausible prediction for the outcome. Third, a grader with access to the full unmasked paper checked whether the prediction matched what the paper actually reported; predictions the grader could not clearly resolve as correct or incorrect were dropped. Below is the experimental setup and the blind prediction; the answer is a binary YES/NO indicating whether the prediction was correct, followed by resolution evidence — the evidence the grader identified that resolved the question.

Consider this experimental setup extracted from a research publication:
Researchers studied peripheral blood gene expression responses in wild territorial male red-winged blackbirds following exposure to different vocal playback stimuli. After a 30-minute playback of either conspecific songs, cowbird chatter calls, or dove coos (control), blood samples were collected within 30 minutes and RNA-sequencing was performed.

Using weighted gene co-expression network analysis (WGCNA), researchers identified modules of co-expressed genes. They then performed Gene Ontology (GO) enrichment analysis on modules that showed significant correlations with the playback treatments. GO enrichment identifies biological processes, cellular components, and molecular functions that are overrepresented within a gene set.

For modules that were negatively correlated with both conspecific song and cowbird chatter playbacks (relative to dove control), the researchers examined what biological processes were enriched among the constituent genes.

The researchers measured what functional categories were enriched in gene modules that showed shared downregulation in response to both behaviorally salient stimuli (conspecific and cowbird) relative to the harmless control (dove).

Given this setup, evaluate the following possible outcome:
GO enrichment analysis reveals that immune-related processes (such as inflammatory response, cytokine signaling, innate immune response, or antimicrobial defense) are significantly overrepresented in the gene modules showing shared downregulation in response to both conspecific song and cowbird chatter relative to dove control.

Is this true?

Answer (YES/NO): YES